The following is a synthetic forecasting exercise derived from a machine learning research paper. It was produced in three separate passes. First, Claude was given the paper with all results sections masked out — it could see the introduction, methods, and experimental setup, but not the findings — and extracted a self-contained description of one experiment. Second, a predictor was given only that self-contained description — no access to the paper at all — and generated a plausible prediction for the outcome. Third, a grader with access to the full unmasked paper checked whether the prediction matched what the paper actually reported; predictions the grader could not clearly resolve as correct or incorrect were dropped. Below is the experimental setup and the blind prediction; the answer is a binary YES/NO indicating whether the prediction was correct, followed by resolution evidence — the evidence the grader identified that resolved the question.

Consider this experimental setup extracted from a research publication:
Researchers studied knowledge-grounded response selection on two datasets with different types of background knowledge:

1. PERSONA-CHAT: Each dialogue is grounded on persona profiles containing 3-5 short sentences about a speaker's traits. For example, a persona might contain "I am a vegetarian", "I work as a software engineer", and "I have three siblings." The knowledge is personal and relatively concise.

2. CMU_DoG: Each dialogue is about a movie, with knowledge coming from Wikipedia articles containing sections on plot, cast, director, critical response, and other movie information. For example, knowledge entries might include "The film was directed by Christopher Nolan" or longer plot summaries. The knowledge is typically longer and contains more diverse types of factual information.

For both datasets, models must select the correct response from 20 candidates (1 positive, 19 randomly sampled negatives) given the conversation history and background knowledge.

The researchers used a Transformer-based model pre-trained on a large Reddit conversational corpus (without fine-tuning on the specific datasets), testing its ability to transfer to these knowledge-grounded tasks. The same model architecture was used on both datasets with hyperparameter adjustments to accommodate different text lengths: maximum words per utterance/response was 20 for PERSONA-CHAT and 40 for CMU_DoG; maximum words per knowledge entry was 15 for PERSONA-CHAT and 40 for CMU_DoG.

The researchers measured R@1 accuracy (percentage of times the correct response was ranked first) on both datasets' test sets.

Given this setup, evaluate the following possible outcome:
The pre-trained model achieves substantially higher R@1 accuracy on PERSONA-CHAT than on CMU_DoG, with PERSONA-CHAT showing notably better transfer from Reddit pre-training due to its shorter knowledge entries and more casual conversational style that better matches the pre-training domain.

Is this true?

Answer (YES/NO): NO